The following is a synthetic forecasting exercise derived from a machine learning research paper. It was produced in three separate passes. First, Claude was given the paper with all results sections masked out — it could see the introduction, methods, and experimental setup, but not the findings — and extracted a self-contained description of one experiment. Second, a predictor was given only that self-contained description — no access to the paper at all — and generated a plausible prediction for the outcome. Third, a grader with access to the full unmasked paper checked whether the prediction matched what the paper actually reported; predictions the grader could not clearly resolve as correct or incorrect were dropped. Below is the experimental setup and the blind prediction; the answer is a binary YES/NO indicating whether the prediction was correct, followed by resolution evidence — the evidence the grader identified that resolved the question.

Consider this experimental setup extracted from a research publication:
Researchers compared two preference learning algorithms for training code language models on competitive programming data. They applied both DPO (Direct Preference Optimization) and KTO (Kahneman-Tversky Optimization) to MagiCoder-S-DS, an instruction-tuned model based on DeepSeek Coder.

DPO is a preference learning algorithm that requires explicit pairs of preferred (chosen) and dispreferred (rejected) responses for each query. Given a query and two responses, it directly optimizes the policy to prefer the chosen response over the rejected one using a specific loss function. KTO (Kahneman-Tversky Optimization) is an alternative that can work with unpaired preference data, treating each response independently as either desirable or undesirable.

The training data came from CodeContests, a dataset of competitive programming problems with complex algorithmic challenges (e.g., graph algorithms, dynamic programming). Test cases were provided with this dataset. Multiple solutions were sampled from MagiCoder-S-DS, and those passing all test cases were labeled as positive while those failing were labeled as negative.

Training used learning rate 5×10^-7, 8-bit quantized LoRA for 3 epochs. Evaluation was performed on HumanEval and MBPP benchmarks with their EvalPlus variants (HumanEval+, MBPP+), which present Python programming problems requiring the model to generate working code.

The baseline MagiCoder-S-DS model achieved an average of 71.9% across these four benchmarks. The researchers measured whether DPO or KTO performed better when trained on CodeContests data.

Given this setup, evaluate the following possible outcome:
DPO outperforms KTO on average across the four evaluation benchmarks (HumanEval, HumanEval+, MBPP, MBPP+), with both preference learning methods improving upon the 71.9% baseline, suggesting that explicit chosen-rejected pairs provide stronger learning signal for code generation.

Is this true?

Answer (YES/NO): NO